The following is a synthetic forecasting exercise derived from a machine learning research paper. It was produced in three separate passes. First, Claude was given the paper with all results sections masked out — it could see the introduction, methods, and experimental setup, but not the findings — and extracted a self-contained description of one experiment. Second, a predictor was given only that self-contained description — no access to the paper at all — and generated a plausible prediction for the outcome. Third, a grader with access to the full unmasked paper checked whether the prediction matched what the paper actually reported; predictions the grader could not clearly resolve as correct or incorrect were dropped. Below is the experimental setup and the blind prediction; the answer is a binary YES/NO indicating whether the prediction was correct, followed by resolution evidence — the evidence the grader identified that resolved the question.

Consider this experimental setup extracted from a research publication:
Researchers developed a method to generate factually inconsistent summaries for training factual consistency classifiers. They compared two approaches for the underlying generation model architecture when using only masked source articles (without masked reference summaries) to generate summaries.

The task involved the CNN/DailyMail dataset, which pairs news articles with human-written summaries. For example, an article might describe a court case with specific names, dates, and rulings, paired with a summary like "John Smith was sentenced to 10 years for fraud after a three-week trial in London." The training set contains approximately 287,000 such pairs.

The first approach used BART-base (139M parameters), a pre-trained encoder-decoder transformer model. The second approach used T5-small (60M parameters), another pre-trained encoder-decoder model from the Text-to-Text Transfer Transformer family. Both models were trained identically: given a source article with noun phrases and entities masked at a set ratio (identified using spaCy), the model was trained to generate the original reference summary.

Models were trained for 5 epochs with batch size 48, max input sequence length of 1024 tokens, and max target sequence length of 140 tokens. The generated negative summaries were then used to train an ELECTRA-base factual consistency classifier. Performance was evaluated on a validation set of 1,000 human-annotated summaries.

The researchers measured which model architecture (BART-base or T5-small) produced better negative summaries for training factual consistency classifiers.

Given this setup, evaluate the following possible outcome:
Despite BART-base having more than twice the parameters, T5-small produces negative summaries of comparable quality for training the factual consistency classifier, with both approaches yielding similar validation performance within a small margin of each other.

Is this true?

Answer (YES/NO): NO